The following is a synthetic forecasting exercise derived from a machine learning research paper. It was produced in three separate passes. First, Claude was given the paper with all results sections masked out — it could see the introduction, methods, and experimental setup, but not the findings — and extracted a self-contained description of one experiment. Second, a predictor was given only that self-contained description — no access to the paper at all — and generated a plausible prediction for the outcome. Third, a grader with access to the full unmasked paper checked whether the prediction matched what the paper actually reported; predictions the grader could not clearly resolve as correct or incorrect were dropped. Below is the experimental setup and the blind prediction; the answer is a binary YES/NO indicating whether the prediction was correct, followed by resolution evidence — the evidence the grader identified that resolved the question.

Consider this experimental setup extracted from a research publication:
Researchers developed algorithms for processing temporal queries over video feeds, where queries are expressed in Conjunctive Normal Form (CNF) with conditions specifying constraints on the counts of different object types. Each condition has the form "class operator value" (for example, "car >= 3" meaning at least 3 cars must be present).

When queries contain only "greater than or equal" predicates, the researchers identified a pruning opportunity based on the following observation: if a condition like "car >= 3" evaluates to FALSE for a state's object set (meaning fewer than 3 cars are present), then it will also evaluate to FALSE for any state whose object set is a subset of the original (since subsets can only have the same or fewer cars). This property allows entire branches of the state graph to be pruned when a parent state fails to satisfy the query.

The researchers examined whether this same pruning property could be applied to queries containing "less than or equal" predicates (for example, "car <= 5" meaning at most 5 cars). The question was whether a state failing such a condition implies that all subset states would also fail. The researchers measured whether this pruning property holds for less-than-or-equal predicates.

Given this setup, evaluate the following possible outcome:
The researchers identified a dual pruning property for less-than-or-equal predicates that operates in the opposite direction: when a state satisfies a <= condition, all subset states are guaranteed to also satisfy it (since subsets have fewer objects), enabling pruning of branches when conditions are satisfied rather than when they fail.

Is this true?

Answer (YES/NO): NO